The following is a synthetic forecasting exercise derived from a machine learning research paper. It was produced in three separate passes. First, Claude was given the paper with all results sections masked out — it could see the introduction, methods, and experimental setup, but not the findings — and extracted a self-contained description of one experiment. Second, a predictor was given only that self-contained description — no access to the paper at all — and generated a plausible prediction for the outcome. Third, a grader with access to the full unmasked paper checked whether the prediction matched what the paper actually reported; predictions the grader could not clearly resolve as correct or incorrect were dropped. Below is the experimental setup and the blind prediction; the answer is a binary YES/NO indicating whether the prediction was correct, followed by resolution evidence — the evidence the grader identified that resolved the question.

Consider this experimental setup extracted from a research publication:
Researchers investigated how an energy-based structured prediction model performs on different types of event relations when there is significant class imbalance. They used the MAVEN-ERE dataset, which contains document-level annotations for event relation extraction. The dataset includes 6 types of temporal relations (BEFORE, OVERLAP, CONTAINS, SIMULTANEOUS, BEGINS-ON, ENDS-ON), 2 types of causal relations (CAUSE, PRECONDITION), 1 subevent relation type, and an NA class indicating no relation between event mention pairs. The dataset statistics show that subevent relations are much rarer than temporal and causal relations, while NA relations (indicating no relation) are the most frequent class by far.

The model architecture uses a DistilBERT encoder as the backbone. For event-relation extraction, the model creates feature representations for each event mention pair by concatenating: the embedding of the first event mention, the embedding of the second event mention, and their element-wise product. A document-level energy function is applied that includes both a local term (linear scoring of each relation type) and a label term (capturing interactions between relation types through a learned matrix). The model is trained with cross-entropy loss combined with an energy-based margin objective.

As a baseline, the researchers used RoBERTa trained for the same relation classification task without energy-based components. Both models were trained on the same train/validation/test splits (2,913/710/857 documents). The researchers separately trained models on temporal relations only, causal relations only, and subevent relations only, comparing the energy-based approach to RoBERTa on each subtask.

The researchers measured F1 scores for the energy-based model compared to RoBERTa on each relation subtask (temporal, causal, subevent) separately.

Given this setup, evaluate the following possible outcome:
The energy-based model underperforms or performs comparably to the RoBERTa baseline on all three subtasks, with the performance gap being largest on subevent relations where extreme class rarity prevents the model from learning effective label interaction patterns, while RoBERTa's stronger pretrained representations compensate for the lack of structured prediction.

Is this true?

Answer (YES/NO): NO